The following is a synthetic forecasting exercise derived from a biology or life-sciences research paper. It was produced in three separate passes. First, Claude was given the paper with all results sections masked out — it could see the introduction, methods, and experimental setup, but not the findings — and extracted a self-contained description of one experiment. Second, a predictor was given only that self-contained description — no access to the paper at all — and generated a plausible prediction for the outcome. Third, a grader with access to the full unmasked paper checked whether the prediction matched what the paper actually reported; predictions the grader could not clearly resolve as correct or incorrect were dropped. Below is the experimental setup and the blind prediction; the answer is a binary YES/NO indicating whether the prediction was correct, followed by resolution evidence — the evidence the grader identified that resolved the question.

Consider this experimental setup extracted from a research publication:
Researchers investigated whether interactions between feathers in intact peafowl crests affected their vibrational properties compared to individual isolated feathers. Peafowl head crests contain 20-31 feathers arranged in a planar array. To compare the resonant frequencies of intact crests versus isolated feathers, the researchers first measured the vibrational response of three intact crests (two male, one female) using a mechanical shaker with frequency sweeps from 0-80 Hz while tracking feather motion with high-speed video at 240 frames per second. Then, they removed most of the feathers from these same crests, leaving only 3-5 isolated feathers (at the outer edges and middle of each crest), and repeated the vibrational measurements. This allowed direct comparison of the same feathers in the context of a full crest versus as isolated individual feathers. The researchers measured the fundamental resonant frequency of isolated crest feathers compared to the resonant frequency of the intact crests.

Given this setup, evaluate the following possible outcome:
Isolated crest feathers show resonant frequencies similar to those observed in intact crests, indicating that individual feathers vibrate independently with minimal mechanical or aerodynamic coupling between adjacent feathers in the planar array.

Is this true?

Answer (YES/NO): YES